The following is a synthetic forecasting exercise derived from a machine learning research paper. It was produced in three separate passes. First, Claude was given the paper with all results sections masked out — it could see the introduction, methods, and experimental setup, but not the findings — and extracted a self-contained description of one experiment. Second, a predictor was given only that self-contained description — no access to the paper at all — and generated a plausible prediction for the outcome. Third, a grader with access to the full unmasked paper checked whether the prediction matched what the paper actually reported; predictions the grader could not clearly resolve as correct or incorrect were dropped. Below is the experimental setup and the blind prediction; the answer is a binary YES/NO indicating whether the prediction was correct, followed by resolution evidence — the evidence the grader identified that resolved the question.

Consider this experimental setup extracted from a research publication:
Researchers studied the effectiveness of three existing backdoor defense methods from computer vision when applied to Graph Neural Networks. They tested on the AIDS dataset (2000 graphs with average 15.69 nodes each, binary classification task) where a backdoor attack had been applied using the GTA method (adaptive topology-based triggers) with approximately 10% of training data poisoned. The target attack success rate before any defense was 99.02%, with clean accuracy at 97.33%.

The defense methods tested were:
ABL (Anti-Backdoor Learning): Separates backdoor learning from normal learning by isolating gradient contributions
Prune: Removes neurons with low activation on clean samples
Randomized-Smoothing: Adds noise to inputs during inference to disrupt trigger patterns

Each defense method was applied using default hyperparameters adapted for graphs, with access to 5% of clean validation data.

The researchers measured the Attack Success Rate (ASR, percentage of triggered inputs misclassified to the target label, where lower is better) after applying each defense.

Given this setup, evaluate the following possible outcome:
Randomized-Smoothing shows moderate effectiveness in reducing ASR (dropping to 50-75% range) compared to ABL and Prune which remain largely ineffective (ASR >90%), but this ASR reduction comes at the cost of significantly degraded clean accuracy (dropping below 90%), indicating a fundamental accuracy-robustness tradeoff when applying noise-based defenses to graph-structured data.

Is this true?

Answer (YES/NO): NO